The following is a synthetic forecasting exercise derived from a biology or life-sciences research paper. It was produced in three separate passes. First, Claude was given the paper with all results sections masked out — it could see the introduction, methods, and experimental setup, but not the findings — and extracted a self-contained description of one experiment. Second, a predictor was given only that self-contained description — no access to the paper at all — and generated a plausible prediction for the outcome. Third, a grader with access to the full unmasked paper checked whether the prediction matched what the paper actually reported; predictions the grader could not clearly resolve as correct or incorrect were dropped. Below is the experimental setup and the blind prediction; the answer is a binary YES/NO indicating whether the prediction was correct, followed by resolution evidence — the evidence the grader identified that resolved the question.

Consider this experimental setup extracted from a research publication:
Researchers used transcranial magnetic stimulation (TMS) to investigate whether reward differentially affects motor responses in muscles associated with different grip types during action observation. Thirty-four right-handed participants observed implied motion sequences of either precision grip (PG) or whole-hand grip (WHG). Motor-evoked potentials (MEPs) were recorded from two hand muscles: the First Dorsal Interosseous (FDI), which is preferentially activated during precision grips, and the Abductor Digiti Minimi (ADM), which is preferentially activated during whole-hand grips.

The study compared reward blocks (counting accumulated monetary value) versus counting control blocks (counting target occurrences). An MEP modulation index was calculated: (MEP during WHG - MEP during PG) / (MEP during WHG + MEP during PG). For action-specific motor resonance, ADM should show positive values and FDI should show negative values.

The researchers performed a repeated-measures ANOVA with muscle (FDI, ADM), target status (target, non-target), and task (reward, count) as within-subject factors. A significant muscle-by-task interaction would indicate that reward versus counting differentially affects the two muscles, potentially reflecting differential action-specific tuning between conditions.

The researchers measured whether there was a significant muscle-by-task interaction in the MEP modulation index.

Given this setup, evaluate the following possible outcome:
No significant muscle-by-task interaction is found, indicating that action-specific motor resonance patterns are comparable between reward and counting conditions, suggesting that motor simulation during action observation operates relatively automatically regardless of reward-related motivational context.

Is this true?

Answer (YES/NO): NO